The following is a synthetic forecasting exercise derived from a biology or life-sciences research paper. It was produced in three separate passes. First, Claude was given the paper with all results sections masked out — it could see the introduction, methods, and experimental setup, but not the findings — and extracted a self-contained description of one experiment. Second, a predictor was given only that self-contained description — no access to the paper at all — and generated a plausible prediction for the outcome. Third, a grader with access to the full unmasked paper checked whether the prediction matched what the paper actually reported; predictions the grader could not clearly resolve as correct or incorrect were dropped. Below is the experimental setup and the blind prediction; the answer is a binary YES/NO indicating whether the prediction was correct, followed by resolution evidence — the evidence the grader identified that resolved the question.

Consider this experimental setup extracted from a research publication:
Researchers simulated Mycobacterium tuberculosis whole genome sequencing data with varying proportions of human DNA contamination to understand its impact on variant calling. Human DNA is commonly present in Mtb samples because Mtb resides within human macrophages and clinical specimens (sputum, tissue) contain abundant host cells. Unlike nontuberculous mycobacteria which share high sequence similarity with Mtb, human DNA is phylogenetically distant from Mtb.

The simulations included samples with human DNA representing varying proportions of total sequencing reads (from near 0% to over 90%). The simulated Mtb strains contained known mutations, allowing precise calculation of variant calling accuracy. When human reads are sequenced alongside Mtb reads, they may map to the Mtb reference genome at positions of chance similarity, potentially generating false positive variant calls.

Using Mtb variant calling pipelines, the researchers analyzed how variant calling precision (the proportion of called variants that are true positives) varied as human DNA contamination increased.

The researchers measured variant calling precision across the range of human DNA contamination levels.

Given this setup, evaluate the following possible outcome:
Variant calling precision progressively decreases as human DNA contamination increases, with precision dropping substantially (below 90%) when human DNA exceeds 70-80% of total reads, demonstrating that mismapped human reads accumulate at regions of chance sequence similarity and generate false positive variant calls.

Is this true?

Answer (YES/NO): NO